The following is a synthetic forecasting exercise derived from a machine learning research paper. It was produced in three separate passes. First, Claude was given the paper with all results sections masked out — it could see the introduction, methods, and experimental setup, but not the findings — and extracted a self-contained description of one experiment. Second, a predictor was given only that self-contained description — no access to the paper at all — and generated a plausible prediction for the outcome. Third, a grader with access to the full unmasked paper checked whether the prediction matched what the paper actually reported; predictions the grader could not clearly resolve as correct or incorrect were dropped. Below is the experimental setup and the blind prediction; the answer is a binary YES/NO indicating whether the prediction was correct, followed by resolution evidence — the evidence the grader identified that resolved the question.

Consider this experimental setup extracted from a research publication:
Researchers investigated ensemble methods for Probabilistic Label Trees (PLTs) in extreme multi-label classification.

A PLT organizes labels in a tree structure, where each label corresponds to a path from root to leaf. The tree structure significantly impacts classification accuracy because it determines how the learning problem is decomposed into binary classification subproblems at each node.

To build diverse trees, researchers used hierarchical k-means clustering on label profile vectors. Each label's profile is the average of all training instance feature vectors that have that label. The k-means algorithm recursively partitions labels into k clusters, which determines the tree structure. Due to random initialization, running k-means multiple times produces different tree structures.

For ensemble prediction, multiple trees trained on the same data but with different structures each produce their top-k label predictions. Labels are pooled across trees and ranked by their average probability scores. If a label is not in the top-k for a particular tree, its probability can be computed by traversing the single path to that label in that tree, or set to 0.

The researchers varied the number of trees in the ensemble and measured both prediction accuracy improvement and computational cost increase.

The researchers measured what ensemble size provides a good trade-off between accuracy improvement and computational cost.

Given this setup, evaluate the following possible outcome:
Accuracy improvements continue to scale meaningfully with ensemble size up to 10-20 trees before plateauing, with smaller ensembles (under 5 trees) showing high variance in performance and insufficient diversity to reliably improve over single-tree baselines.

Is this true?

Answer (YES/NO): NO